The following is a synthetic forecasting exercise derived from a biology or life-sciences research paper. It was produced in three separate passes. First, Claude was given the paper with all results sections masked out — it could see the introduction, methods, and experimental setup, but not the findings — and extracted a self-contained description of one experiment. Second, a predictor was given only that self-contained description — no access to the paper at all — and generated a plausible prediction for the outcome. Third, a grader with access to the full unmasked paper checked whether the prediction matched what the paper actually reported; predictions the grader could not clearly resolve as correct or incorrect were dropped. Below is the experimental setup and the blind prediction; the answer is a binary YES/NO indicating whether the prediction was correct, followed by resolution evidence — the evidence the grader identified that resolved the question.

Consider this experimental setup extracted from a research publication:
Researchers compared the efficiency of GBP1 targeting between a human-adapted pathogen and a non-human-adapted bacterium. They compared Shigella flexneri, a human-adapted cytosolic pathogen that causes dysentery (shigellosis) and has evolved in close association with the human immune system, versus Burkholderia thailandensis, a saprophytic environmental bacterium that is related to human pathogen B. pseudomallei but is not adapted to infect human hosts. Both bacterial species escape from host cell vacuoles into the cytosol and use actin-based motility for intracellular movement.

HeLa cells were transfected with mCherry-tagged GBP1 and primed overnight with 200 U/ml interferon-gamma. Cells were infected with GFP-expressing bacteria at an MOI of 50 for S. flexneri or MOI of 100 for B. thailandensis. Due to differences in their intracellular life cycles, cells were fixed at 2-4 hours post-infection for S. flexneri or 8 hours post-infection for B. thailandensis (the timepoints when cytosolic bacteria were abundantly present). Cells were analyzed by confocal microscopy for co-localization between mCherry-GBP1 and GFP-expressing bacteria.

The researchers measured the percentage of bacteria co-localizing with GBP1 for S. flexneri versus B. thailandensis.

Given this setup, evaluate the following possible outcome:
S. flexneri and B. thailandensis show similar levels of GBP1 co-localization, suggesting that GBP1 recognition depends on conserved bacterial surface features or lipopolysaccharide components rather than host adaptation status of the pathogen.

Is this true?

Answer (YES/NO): NO